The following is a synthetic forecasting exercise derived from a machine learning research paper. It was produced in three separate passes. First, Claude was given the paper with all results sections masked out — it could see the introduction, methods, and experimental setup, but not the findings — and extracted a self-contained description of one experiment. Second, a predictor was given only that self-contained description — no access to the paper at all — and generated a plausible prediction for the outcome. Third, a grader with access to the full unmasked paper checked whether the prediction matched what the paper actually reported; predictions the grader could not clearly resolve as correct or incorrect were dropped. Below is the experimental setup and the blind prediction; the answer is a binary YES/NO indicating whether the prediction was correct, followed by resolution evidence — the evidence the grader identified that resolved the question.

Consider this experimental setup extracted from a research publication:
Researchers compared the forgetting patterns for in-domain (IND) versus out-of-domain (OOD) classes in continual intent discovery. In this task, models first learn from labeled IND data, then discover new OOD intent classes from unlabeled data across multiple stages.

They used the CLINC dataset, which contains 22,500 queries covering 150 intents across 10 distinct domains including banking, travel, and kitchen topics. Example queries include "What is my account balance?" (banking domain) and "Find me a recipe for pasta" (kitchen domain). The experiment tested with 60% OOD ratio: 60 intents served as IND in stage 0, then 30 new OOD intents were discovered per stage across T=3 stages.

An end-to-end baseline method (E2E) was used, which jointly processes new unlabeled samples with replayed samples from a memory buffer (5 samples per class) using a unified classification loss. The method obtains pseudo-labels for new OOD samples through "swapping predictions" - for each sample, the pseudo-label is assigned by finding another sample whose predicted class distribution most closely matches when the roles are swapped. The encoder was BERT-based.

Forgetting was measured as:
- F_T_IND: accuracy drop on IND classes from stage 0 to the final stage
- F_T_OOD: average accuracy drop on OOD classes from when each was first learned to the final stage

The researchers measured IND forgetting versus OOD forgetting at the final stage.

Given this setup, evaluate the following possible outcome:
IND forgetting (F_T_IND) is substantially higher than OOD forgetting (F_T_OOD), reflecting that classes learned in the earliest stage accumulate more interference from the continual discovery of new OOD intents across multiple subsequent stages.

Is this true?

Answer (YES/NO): YES